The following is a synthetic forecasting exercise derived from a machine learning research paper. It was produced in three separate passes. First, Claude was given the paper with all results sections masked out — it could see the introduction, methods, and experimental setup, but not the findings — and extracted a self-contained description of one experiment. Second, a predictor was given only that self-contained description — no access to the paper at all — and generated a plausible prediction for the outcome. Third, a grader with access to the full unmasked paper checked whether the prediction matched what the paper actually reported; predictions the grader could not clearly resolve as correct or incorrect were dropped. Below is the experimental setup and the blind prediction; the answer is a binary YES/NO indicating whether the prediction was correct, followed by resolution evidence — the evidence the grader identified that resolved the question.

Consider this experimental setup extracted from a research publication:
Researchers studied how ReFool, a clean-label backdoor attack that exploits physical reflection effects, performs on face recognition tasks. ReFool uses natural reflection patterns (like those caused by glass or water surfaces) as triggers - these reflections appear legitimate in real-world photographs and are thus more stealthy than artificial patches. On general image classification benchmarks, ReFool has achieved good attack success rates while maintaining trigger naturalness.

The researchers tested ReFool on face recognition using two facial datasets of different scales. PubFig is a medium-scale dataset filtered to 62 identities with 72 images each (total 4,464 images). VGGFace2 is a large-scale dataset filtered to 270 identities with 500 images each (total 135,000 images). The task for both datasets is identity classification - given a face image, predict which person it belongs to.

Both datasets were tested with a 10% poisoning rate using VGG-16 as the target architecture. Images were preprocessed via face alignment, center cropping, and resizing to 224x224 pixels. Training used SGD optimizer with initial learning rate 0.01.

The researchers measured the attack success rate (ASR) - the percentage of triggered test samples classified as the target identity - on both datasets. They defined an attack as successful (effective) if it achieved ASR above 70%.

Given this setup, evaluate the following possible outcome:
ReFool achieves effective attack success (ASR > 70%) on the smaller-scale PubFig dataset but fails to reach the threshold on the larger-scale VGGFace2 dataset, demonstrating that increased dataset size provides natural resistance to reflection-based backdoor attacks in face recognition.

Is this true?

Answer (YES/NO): NO